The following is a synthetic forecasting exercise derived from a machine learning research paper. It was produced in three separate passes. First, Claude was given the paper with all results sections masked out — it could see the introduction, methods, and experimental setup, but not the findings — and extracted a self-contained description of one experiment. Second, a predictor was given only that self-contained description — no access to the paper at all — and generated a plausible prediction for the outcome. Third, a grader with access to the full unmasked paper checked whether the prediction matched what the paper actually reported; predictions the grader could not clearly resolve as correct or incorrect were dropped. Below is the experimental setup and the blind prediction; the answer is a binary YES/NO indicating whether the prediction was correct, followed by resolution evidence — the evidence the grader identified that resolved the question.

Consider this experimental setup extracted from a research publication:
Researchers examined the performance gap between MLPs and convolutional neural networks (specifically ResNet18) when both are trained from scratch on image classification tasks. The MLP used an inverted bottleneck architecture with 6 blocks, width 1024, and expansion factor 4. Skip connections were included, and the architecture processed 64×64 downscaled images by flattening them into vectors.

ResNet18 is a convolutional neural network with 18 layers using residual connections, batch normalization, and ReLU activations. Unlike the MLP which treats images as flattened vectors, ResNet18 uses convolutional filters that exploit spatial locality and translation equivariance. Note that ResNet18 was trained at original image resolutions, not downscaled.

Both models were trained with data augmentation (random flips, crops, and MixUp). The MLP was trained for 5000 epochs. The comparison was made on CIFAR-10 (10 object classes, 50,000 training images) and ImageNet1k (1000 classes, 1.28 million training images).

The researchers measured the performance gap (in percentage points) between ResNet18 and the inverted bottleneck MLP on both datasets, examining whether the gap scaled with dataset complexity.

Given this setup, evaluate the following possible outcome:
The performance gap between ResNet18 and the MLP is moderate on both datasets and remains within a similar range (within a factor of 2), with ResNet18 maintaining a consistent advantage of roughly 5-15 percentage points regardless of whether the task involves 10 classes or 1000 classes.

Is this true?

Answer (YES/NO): NO